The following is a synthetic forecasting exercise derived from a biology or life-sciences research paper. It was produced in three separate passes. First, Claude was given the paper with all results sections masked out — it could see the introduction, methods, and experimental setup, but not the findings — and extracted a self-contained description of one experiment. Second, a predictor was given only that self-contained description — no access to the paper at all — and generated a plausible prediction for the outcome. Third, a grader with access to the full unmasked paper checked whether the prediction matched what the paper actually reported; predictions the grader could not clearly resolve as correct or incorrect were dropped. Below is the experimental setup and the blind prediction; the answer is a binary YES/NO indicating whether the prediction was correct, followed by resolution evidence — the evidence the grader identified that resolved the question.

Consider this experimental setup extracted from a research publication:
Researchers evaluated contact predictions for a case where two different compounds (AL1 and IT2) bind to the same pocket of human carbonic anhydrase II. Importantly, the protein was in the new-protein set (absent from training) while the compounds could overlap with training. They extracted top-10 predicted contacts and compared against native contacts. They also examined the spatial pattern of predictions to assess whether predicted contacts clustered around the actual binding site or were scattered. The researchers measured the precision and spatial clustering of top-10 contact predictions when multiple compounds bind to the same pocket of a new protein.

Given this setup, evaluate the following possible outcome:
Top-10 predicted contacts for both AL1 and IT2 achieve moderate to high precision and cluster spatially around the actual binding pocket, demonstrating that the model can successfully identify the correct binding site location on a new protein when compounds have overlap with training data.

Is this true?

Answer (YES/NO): YES